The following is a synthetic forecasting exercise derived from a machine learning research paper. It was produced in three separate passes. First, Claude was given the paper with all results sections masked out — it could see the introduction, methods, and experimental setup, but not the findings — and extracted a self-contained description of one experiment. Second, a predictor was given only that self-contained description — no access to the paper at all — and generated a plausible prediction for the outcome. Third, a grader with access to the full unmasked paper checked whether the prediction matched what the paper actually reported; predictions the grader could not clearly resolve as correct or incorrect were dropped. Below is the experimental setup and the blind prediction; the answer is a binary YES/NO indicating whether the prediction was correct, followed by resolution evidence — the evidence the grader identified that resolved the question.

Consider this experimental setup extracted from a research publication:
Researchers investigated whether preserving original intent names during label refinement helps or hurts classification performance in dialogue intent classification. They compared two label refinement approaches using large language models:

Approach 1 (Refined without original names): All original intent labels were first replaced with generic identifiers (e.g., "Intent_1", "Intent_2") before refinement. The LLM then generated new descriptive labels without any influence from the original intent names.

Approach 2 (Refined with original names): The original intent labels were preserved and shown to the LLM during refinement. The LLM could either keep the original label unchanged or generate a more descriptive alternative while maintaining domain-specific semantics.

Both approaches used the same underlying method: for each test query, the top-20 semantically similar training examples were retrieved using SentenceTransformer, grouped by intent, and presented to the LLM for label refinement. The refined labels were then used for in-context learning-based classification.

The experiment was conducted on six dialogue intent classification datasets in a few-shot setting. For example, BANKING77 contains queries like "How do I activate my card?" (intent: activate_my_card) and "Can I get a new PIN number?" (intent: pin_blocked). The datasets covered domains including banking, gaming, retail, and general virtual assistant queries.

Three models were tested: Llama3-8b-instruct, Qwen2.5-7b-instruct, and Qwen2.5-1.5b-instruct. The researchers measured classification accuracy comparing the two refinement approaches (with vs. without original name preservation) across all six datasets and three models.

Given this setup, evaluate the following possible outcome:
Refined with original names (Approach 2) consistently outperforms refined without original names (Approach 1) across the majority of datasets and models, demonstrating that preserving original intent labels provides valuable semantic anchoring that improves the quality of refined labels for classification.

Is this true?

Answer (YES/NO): NO